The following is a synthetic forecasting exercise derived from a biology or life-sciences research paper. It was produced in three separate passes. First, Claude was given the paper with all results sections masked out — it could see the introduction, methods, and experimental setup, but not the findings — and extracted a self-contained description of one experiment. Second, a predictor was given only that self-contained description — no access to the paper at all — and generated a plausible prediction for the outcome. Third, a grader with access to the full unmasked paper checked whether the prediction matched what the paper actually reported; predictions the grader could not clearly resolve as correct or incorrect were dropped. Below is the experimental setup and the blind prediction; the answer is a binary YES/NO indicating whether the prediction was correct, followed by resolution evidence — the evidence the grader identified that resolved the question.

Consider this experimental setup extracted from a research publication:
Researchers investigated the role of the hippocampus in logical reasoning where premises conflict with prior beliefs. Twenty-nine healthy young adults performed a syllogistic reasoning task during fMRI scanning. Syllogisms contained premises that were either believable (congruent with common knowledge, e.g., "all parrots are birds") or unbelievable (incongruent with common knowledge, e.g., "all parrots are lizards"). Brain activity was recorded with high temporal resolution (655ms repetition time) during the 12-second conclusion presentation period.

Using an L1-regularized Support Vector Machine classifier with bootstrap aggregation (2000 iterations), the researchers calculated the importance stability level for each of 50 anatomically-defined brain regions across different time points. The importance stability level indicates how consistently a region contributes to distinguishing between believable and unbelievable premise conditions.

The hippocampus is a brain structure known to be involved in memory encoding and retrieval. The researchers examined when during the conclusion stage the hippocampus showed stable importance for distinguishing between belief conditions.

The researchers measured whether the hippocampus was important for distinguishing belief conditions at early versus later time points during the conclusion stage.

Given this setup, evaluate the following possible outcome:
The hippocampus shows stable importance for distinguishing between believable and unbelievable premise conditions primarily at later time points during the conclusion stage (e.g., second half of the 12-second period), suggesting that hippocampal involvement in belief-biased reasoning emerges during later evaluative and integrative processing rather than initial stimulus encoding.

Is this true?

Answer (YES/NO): NO